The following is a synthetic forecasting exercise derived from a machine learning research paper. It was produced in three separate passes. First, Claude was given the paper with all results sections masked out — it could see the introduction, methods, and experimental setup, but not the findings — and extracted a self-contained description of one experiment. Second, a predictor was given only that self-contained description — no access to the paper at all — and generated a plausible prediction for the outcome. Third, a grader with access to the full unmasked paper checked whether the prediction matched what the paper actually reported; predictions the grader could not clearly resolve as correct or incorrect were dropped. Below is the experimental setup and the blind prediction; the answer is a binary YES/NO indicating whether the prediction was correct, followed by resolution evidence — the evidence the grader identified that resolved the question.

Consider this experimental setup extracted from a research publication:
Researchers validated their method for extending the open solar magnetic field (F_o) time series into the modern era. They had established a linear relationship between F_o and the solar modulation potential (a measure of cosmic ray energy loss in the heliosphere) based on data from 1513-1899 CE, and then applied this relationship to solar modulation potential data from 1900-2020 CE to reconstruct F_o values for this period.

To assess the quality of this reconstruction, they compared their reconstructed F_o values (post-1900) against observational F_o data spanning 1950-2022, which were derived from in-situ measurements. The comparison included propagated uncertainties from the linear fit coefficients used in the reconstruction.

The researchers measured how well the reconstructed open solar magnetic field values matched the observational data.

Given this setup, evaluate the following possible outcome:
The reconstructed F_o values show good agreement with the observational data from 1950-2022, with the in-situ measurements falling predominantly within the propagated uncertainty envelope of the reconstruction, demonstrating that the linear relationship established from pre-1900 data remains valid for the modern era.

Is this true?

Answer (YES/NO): YES